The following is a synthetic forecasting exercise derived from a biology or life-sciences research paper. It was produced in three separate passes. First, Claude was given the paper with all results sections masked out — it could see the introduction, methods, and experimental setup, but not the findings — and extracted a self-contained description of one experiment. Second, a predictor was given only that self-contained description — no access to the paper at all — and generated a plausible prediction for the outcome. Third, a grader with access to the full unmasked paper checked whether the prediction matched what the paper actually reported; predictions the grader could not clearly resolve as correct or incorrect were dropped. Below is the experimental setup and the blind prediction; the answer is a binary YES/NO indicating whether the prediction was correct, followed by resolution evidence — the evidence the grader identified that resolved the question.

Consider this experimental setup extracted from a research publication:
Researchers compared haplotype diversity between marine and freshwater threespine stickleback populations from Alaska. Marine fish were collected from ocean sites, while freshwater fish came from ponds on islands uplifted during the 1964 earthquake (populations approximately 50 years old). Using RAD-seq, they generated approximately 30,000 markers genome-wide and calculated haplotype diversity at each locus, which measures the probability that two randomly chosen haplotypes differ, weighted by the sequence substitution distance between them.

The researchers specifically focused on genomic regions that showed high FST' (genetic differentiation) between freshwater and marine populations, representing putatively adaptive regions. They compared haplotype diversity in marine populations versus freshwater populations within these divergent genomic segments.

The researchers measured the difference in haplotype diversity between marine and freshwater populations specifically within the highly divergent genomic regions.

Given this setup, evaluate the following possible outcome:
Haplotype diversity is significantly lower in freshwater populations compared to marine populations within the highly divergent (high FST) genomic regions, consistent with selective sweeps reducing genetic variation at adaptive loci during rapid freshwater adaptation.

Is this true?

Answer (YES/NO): NO